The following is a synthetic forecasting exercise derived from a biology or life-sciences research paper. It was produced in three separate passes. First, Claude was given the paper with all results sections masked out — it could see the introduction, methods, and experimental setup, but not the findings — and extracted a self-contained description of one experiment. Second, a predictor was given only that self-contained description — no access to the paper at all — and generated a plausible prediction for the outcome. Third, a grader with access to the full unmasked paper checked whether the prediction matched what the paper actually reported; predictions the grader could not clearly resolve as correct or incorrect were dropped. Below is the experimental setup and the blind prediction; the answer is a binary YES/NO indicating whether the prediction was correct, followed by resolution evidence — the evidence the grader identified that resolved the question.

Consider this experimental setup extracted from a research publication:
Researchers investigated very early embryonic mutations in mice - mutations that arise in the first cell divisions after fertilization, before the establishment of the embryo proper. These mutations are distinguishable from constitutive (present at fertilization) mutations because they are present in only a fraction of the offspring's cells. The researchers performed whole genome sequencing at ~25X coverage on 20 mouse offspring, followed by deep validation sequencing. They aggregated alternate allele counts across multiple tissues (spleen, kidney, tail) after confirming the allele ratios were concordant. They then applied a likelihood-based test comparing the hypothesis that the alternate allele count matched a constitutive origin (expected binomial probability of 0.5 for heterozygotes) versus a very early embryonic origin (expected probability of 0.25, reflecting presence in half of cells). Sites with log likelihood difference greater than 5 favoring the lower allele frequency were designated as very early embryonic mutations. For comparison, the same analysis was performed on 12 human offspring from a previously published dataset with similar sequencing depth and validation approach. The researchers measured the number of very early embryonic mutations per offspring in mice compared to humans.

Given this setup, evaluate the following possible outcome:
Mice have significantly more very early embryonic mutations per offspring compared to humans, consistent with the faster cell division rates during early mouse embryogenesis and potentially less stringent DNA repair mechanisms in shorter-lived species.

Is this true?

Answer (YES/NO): YES